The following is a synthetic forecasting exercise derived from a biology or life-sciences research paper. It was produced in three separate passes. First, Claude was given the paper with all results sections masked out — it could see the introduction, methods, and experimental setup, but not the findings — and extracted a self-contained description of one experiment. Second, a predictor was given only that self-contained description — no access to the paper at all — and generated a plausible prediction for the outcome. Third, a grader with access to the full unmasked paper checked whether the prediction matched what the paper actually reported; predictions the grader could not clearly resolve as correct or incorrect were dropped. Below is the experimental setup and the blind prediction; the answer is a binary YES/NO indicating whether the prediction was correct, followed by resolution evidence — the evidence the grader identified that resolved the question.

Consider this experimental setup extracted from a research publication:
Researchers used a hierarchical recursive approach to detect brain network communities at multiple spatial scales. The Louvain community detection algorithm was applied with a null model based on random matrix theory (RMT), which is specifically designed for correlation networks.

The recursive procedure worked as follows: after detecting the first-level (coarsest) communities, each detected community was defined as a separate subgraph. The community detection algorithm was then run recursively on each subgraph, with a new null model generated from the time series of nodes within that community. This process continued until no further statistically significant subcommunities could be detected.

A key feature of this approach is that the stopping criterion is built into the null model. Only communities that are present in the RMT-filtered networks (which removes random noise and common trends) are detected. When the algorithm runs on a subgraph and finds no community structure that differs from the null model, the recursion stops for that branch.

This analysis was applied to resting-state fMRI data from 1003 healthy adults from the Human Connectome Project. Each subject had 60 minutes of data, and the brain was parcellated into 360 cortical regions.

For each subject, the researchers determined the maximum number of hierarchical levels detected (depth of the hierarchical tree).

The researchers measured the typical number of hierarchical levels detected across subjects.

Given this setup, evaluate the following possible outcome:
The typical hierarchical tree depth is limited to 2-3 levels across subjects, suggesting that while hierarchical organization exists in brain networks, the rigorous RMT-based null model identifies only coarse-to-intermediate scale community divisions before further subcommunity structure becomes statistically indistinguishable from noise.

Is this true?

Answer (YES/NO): NO